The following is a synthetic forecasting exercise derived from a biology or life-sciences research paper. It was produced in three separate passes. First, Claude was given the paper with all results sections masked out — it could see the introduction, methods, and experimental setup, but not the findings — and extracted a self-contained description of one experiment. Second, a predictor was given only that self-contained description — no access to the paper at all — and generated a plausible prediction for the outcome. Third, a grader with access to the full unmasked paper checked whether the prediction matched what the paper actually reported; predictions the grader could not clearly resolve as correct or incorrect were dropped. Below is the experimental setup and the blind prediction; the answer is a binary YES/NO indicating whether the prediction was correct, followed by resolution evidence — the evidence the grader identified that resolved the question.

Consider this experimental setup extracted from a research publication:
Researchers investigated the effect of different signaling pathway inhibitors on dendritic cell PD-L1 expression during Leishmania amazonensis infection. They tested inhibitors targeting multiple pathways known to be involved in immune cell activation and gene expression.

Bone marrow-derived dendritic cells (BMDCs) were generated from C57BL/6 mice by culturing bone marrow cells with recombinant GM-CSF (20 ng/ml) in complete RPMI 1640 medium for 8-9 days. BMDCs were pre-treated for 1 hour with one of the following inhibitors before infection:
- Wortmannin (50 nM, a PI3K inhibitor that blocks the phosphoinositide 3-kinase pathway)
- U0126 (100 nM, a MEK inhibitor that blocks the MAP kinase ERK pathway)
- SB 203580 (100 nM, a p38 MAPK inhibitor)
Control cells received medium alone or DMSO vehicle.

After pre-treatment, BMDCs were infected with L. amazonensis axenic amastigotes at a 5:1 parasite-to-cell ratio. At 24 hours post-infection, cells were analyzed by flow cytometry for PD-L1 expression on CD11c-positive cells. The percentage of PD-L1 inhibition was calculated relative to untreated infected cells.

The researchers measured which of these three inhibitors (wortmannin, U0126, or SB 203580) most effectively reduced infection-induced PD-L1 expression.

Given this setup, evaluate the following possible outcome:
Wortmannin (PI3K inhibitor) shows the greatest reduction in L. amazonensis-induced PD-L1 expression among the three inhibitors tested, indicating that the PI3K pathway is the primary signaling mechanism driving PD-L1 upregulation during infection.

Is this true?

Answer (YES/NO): YES